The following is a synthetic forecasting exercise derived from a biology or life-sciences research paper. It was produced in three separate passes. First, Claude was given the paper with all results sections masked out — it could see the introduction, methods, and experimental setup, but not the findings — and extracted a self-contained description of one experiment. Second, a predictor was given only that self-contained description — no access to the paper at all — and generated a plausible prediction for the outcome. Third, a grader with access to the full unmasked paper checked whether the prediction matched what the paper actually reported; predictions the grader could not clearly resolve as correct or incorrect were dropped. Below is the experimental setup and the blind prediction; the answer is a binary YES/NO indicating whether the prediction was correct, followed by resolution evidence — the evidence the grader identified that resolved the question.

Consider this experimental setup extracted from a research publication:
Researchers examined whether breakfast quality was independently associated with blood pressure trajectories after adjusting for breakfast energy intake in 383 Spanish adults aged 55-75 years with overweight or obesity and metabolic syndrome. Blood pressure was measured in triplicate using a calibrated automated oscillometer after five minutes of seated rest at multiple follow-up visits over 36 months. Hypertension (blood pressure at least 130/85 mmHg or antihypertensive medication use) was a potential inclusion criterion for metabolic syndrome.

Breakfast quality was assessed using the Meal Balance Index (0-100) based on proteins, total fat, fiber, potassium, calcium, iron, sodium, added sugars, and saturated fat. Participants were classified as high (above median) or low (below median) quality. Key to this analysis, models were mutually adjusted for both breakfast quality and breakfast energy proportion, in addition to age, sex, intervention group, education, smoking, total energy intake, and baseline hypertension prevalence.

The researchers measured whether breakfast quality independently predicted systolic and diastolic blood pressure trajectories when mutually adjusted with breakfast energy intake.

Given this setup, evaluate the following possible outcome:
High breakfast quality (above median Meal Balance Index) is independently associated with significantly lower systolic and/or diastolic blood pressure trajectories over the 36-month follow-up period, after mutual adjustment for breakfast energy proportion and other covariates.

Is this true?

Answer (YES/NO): NO